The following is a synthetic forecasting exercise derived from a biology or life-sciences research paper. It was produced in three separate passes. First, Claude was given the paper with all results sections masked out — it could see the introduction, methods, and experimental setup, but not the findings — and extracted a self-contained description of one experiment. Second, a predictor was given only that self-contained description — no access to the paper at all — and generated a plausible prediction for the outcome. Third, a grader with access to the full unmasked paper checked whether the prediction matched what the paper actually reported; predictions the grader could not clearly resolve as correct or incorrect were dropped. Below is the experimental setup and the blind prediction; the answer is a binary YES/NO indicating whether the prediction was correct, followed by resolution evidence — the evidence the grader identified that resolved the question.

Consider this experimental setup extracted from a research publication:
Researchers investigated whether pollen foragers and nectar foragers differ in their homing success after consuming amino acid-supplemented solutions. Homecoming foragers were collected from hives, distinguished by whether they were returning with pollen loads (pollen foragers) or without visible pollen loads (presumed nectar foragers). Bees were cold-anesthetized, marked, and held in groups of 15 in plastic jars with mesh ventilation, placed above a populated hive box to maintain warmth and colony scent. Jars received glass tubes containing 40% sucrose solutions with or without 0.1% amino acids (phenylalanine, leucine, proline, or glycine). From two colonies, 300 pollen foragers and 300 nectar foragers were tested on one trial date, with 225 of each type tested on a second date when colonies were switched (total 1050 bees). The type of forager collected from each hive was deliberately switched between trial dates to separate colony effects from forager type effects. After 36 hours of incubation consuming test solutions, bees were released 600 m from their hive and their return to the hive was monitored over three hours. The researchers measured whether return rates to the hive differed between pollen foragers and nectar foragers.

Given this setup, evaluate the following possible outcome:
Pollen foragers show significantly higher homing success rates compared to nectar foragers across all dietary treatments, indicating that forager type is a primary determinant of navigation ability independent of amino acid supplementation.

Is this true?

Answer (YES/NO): NO